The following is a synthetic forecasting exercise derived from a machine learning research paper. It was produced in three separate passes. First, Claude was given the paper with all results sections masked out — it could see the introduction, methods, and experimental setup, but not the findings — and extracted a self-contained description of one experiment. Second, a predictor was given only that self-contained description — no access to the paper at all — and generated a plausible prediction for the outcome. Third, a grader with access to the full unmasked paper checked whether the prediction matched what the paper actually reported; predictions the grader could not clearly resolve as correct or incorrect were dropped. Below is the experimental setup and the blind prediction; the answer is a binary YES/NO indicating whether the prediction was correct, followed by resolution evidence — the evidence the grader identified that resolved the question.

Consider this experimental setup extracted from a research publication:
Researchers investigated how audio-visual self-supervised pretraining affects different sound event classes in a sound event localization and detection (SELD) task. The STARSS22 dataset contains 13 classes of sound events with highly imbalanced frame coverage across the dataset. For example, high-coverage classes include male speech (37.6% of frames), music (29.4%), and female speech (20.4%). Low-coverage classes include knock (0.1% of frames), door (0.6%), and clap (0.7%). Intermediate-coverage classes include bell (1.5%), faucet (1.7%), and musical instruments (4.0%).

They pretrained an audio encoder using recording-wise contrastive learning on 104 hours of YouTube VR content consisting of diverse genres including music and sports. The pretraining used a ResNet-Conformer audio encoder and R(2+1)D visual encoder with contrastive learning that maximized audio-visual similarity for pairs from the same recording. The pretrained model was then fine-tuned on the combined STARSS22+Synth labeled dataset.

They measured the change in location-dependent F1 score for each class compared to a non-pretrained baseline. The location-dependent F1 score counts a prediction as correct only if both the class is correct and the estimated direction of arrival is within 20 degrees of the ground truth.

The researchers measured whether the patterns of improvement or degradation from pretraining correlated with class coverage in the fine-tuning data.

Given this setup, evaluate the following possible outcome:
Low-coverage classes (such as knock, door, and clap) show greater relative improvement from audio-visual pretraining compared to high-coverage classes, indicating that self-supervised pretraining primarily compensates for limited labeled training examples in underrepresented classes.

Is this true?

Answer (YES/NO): NO